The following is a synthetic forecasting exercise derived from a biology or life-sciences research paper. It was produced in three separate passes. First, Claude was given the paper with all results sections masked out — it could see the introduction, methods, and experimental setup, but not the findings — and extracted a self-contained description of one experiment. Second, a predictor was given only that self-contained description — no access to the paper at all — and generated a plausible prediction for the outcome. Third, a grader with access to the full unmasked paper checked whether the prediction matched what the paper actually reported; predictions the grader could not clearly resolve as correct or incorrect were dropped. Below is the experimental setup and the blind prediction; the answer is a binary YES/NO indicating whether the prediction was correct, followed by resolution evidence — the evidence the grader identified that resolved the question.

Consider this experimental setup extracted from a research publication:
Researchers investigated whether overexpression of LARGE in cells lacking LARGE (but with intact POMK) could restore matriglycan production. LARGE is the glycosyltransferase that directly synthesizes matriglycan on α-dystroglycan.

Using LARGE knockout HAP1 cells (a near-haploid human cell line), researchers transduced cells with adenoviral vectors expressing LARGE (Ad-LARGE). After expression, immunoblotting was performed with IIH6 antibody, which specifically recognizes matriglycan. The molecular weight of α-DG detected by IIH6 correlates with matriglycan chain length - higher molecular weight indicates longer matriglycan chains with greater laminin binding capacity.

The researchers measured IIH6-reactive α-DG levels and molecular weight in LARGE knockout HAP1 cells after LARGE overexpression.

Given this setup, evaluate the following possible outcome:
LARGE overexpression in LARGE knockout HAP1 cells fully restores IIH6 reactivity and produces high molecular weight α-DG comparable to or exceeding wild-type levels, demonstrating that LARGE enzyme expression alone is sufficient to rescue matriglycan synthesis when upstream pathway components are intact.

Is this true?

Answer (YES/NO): YES